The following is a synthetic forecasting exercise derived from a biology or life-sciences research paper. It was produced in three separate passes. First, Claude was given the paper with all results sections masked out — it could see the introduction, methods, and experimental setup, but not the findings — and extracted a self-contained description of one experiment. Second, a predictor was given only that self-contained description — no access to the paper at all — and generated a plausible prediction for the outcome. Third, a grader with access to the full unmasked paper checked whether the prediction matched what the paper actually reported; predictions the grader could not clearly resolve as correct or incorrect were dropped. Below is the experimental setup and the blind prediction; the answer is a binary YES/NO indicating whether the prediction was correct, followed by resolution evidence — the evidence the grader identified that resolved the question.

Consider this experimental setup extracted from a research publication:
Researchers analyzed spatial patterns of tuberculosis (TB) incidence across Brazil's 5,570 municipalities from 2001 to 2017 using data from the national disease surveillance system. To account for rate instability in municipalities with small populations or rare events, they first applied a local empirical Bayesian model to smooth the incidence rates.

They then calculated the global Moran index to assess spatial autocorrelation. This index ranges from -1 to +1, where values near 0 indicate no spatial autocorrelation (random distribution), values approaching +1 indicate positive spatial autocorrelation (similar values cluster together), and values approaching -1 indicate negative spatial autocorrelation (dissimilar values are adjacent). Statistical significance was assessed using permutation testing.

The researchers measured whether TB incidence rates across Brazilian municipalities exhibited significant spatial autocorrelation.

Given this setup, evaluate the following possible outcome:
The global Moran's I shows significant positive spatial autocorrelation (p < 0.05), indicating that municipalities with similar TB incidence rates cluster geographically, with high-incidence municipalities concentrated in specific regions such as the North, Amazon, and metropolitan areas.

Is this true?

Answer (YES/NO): YES